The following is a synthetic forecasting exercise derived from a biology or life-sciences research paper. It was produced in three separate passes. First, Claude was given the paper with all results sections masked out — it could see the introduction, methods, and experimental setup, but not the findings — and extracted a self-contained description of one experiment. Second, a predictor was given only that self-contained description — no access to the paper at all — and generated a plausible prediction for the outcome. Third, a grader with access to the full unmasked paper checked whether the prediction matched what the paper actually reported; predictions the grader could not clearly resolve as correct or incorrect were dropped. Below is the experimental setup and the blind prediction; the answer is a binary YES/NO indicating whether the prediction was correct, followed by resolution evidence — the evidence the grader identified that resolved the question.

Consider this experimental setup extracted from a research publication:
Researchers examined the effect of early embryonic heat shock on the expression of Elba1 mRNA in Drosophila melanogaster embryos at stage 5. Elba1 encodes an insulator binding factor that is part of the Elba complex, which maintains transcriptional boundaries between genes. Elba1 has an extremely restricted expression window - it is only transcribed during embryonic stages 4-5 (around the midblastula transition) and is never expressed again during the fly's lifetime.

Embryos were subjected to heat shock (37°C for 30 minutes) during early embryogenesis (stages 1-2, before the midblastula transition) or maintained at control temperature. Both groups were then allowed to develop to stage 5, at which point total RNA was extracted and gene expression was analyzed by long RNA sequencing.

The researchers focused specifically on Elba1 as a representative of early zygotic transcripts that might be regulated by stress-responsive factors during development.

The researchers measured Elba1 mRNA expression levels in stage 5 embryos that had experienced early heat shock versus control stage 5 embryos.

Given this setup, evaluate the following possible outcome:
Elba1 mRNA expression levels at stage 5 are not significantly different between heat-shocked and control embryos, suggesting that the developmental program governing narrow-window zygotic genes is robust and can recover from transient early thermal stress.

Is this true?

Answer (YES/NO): NO